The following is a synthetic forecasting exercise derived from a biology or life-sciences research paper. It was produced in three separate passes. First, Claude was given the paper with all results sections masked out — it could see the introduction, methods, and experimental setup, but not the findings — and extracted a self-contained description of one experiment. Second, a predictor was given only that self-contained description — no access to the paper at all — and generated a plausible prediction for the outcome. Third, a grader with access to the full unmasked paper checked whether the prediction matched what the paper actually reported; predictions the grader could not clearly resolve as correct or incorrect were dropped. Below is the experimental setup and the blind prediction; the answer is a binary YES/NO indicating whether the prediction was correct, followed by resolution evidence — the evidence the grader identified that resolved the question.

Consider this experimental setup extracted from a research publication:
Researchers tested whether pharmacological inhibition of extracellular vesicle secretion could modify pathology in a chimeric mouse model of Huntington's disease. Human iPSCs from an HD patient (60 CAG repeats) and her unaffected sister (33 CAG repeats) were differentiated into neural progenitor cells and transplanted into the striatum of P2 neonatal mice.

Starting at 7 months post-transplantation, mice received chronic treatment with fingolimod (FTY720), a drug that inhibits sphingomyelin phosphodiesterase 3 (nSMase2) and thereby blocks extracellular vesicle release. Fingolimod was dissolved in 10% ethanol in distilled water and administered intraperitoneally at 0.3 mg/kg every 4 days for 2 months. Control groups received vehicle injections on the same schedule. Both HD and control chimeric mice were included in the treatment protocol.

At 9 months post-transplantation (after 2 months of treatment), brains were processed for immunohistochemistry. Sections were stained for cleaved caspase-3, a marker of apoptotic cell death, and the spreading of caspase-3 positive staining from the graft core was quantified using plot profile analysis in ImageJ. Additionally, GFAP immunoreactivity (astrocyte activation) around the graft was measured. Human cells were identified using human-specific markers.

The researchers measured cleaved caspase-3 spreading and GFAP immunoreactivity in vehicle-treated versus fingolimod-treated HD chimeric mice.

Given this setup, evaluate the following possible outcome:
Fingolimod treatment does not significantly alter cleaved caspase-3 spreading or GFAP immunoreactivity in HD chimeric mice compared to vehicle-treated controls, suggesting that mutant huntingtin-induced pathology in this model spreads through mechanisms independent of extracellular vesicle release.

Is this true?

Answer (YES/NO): NO